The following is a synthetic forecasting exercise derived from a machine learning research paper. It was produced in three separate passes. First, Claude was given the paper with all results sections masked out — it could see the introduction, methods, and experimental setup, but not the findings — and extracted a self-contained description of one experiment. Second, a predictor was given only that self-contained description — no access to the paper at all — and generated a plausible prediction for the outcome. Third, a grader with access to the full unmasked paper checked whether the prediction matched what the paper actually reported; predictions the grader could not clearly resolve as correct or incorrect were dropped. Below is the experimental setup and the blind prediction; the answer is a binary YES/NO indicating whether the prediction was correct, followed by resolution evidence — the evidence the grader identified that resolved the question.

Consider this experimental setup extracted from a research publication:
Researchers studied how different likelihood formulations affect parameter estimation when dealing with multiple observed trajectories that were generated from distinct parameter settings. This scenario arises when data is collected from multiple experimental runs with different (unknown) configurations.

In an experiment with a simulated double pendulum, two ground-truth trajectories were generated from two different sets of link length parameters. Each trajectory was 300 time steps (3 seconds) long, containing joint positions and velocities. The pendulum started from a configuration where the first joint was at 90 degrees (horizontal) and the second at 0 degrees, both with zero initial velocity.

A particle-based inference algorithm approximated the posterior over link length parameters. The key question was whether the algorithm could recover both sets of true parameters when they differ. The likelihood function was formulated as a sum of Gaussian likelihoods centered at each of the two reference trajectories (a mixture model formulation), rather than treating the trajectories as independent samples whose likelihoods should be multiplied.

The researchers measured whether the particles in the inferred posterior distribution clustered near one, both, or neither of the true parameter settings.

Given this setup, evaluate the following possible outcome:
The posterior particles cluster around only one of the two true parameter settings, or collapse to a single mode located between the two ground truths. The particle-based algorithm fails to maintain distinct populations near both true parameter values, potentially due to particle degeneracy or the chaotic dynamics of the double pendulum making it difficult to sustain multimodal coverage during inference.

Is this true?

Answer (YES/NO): NO